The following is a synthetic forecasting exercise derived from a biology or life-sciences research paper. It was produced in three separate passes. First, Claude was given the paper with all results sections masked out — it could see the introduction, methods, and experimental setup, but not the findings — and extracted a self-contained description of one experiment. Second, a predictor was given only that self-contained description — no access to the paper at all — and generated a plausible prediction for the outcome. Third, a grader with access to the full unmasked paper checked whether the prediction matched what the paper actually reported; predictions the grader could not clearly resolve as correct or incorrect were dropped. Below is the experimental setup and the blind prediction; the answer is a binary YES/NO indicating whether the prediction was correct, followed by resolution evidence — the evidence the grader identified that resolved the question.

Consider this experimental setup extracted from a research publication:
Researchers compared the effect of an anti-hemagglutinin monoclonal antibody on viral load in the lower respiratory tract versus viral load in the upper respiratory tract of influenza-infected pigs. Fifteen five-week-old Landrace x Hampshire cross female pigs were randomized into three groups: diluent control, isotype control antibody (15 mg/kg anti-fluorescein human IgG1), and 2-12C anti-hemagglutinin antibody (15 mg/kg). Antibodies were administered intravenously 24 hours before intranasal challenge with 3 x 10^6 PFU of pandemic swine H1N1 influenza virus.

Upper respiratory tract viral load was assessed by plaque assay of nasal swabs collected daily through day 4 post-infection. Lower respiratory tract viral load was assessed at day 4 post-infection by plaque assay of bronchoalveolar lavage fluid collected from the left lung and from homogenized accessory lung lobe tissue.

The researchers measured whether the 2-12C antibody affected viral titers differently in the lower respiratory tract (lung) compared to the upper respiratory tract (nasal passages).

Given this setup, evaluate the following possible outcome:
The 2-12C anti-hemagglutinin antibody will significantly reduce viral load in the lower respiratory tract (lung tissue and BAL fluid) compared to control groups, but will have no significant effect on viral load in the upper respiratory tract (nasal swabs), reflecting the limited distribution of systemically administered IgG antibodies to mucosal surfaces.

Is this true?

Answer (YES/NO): NO